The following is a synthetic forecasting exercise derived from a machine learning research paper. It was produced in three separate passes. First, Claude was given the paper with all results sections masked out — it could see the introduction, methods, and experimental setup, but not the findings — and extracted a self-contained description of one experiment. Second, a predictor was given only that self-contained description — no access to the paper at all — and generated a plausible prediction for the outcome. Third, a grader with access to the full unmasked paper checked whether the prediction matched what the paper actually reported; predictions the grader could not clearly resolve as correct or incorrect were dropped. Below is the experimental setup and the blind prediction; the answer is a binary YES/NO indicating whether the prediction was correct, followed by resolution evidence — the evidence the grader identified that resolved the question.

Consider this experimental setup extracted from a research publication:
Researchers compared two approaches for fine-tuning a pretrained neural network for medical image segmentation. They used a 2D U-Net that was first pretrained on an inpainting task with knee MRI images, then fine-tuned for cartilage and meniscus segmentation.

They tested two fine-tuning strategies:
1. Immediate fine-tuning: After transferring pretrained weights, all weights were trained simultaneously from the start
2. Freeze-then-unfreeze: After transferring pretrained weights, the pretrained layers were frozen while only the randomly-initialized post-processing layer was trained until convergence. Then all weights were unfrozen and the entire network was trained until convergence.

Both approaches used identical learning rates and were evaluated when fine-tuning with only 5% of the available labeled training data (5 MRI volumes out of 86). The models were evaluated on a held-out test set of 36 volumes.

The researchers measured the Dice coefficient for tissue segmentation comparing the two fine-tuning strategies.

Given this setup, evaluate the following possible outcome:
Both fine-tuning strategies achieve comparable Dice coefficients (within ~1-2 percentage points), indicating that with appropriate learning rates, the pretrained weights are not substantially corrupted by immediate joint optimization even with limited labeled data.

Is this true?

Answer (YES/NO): YES